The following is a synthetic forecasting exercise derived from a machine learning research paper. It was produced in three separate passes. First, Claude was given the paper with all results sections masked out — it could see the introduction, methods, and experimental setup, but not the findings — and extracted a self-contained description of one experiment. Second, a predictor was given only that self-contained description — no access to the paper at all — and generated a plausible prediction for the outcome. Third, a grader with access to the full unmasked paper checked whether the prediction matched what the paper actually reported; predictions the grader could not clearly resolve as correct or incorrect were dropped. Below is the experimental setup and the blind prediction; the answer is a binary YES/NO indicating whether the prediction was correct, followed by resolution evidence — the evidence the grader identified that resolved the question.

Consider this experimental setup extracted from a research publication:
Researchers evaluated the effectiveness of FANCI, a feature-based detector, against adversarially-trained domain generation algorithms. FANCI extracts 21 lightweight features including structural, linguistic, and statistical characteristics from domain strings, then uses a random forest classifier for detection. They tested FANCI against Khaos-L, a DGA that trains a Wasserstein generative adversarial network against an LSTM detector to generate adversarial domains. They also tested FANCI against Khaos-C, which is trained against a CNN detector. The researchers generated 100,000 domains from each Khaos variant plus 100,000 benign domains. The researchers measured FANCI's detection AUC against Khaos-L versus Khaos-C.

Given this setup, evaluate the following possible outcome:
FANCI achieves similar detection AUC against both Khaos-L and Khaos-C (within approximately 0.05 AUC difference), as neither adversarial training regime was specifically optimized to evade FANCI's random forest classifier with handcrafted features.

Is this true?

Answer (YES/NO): NO